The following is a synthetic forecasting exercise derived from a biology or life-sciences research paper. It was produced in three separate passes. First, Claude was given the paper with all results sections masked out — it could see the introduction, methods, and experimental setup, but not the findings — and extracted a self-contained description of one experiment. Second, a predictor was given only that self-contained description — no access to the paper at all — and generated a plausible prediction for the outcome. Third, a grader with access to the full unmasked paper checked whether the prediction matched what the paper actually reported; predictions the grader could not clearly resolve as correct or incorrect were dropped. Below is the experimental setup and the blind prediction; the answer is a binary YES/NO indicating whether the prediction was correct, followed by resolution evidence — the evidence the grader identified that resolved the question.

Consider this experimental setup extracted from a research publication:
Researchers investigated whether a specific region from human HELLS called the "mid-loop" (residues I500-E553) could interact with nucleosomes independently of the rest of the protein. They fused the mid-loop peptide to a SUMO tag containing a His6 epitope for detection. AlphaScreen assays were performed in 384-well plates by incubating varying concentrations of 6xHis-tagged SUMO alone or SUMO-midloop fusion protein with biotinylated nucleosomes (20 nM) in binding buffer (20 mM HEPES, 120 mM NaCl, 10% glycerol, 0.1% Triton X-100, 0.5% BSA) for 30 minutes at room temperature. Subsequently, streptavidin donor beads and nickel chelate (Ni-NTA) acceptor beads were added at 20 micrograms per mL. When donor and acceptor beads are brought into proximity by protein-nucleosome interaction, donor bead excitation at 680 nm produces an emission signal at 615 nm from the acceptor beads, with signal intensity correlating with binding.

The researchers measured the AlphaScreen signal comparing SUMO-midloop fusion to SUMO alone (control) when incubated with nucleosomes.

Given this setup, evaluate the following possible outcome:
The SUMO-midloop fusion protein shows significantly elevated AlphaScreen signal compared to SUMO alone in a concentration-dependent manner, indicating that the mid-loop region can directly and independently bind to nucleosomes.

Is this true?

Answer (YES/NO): YES